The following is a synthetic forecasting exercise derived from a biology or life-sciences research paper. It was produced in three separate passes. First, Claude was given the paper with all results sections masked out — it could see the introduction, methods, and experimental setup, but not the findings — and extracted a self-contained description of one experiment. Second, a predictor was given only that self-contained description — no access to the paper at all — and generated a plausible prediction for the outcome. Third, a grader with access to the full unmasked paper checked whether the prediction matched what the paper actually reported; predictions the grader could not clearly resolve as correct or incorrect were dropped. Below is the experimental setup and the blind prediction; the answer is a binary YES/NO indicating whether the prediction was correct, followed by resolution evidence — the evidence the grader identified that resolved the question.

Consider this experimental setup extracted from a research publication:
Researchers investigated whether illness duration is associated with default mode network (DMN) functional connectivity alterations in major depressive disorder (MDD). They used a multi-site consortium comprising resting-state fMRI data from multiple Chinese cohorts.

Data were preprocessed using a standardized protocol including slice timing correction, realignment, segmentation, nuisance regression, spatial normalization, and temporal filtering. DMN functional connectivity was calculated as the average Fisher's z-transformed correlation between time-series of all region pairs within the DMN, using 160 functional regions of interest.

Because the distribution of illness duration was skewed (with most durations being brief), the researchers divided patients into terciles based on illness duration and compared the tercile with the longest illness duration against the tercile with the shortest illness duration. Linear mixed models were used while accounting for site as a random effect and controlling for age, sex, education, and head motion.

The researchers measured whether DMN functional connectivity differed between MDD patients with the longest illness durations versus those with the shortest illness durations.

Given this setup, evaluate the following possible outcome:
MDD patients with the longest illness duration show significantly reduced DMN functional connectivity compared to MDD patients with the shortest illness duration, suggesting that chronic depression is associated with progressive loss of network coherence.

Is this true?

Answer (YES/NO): NO